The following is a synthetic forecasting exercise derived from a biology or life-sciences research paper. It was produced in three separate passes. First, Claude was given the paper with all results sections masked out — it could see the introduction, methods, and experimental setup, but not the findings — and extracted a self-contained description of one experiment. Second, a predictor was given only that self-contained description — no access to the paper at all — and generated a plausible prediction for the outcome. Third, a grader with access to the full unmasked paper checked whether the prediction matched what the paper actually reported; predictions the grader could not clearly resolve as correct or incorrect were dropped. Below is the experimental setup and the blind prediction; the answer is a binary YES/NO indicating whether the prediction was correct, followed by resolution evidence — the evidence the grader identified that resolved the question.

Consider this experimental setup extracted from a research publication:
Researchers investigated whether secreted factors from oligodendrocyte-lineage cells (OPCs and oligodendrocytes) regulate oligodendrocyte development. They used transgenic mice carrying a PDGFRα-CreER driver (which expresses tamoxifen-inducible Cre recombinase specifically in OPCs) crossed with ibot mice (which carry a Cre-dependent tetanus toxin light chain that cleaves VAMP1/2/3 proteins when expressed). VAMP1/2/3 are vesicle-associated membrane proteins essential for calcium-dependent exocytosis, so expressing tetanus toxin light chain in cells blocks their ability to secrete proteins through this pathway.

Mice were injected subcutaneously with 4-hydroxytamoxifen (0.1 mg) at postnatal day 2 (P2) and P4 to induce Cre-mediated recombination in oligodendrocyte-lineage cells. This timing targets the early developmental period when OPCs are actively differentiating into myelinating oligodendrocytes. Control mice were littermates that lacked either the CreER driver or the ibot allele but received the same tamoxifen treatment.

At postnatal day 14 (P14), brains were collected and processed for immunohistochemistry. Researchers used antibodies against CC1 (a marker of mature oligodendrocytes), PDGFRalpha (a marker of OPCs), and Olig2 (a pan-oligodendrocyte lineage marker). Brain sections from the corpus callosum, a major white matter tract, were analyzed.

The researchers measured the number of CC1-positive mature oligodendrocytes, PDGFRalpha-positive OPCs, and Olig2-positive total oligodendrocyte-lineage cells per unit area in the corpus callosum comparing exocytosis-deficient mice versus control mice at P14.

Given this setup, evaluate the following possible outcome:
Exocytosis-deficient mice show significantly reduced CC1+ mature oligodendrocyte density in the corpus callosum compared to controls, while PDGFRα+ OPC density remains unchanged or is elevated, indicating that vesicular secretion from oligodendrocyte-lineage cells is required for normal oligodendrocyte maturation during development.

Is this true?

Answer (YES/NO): YES